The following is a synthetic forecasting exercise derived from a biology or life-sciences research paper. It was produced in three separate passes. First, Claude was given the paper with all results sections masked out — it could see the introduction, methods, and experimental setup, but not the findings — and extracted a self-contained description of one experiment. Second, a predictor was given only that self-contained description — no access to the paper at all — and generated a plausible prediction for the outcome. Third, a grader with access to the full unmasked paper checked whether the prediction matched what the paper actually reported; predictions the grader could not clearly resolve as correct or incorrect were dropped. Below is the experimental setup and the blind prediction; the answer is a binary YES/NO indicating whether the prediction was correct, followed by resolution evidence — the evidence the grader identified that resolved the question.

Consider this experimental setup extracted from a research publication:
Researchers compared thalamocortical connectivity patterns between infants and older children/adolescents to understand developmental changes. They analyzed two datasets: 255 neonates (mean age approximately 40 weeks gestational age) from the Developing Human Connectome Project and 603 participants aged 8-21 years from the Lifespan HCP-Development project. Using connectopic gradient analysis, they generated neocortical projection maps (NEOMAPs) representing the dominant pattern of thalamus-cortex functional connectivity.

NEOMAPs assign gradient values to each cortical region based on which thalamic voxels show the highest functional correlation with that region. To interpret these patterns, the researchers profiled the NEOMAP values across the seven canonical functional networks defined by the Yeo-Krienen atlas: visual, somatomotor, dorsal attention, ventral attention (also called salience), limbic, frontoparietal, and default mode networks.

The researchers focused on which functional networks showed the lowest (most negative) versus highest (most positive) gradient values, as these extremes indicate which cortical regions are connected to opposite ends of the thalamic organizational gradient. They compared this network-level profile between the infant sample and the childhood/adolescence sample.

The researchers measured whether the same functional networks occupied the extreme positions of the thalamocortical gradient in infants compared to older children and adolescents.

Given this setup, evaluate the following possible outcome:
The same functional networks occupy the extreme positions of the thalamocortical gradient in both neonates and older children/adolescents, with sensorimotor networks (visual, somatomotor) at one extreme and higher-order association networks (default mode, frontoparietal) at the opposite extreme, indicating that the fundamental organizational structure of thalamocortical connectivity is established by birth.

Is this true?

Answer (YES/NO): NO